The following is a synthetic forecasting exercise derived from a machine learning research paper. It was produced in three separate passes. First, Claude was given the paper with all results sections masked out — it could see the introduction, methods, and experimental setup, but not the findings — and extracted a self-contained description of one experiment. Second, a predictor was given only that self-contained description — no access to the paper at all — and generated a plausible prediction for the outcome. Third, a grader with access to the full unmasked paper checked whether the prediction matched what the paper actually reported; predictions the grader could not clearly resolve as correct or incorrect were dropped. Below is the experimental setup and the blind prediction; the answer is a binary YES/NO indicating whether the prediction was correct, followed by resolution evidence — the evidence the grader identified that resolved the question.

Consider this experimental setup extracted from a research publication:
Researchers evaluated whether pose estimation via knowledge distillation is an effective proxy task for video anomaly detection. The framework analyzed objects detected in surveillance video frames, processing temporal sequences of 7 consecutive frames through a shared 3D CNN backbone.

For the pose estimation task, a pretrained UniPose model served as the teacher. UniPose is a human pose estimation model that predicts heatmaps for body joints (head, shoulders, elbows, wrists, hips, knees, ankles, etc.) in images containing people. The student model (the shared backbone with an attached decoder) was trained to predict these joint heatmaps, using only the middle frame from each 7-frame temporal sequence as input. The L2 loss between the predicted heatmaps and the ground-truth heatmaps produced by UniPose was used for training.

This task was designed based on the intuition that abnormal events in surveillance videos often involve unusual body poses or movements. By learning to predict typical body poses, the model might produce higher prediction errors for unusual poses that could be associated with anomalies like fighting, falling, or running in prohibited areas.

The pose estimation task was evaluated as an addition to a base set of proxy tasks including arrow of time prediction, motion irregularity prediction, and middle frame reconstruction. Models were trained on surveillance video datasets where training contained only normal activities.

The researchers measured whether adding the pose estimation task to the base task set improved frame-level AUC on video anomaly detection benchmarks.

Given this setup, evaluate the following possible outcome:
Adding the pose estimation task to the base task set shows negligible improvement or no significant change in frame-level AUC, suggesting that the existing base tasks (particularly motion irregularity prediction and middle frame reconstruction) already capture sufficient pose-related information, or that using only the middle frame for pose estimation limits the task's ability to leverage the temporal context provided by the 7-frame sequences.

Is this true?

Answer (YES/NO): NO